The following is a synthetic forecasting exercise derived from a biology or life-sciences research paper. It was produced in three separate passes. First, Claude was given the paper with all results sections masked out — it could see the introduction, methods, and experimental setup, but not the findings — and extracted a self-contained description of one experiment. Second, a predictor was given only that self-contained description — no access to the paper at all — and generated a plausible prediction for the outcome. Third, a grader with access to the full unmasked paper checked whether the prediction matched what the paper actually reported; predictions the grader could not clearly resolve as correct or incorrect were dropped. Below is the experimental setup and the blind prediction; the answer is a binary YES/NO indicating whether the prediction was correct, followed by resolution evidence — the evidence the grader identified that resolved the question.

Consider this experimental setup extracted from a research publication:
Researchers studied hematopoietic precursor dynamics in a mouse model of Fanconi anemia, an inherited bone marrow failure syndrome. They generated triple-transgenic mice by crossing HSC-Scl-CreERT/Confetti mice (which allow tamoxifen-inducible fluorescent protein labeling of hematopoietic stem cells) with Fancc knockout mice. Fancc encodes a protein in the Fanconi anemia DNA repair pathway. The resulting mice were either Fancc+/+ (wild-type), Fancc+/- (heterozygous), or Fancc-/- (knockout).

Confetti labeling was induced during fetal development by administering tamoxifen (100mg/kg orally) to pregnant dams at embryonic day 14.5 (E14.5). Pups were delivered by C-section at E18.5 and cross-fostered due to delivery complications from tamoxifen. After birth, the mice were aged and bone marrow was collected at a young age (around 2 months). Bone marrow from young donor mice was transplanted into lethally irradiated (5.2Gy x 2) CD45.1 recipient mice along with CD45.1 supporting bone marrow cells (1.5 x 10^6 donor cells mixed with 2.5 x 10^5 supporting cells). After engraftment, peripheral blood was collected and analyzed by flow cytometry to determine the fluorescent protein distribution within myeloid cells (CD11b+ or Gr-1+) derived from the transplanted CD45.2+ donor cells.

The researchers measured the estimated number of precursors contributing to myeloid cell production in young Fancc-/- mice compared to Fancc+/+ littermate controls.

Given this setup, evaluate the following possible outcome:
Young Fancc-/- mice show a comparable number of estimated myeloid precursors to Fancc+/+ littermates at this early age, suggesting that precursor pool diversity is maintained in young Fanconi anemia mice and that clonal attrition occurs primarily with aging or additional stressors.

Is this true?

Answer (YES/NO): YES